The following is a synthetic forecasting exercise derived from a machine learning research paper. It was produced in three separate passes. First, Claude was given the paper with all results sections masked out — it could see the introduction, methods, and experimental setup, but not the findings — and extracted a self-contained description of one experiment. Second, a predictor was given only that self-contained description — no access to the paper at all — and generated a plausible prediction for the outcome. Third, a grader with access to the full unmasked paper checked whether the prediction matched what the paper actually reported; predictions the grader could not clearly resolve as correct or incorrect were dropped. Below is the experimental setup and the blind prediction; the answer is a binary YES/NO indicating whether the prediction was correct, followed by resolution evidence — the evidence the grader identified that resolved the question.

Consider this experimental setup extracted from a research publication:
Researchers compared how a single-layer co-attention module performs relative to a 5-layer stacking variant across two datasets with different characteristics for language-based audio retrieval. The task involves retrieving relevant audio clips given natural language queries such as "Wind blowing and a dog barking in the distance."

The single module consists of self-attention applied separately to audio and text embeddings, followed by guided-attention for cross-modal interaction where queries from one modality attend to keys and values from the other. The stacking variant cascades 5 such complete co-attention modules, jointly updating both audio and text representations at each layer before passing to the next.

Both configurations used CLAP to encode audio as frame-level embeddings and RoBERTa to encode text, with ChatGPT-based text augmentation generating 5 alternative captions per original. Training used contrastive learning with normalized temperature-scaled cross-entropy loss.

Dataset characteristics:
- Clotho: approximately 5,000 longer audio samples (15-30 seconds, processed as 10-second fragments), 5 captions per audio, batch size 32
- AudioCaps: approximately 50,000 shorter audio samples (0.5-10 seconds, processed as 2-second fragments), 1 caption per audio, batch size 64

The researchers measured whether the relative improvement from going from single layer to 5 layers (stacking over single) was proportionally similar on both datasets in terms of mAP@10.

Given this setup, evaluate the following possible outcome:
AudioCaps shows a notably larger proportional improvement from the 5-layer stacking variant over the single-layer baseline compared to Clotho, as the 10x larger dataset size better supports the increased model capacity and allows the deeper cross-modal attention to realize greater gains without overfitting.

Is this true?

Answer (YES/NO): NO